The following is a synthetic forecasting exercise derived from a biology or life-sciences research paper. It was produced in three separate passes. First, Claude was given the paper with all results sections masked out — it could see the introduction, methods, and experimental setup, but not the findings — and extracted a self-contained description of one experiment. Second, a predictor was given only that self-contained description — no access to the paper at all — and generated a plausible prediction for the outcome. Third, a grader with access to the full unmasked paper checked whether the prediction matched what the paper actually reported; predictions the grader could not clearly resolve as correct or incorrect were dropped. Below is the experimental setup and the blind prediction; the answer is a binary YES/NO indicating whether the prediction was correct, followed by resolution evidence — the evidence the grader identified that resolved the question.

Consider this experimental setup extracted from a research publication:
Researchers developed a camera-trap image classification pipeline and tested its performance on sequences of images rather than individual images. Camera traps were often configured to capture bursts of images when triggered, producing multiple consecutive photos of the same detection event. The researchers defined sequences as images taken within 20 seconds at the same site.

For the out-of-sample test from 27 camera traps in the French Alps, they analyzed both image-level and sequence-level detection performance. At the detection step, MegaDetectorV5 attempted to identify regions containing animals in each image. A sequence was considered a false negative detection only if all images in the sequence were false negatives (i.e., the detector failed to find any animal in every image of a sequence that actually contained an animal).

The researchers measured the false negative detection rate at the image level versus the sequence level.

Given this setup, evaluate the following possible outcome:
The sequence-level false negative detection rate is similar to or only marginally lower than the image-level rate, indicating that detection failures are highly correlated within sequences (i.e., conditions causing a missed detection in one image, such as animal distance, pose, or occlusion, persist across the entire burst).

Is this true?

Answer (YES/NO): NO